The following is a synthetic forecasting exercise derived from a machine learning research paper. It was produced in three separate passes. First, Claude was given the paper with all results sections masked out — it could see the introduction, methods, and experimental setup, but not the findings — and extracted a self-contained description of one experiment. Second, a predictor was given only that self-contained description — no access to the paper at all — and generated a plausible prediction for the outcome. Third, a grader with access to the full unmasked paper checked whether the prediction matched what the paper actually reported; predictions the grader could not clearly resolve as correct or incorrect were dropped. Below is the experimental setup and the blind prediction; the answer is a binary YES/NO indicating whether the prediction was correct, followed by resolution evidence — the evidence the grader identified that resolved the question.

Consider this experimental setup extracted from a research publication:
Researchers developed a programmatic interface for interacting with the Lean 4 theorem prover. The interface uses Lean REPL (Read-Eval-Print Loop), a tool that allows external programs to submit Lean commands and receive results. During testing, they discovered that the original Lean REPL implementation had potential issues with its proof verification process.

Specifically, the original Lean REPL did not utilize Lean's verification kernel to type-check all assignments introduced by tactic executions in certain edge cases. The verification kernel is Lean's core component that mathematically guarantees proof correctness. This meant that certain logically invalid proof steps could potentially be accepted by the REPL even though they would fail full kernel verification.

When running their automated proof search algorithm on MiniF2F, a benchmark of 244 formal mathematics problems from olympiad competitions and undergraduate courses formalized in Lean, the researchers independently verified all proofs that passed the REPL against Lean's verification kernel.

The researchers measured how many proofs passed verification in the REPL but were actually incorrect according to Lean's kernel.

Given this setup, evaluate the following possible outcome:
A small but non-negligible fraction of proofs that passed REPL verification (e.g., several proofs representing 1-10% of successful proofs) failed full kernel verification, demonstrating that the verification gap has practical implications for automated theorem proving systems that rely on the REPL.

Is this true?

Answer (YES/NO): NO